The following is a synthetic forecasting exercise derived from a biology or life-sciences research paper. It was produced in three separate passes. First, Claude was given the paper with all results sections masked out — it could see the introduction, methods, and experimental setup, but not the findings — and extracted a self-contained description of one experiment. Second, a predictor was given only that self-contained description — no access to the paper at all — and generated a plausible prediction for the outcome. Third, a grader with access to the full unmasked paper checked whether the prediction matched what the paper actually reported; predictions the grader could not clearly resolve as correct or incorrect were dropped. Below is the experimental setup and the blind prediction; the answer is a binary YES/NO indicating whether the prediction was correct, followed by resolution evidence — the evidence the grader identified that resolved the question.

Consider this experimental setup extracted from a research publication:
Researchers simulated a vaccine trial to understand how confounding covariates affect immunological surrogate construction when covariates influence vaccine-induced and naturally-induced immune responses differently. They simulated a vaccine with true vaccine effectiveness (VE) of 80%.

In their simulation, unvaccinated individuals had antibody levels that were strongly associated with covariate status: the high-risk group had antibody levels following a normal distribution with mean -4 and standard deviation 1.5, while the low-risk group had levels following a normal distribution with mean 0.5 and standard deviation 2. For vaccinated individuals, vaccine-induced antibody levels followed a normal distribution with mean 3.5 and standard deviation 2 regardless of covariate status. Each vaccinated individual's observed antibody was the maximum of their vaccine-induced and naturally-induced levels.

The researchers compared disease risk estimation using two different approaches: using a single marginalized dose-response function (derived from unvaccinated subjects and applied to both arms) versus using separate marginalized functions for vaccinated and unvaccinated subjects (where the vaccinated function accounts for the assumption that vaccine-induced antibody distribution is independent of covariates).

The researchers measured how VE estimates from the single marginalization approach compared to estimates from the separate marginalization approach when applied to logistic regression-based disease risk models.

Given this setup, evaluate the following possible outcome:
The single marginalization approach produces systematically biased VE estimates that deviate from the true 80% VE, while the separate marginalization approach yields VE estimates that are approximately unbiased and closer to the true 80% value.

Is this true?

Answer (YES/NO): NO